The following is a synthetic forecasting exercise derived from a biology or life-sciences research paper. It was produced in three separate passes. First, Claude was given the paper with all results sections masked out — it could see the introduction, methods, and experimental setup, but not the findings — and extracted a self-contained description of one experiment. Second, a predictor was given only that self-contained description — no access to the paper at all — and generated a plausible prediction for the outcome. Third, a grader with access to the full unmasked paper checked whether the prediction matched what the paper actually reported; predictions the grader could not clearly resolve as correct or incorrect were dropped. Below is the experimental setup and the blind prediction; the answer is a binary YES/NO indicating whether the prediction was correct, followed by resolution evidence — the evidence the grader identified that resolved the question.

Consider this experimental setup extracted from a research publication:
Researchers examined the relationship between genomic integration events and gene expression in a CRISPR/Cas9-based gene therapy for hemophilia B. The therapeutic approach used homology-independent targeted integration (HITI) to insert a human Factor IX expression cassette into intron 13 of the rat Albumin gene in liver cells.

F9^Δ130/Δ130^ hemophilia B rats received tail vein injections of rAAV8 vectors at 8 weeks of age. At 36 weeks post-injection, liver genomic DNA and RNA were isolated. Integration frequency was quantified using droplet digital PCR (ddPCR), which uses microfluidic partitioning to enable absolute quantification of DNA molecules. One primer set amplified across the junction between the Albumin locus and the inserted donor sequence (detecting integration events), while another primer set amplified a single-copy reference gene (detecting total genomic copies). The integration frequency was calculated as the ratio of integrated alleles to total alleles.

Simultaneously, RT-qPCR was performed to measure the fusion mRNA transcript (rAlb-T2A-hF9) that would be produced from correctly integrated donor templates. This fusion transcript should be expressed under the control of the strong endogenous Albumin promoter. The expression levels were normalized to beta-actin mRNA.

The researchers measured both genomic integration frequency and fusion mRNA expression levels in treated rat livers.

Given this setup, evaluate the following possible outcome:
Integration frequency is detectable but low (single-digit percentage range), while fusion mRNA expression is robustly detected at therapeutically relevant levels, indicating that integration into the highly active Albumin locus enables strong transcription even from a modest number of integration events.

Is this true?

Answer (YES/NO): YES